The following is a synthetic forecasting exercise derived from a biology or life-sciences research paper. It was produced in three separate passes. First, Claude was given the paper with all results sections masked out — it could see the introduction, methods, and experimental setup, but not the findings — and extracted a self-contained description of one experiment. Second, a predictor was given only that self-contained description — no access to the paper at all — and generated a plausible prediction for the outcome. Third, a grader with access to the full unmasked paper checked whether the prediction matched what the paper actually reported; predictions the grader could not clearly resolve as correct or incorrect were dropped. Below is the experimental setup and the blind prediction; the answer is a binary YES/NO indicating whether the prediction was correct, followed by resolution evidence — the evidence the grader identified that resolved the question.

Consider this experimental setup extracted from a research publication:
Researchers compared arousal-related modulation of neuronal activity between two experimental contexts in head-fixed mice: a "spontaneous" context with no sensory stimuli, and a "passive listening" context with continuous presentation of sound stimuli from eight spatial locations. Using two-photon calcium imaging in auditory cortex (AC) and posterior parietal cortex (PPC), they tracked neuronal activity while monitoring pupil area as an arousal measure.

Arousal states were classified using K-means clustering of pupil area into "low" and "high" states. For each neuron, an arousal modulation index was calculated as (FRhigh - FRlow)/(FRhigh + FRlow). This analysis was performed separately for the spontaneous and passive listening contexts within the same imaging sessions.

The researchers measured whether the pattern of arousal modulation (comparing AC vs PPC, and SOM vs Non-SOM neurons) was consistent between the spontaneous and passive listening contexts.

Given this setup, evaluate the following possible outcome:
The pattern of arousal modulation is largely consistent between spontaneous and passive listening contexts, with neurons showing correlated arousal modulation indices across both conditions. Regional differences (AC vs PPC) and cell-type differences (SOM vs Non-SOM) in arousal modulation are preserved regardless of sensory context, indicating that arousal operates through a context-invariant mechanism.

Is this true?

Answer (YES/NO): YES